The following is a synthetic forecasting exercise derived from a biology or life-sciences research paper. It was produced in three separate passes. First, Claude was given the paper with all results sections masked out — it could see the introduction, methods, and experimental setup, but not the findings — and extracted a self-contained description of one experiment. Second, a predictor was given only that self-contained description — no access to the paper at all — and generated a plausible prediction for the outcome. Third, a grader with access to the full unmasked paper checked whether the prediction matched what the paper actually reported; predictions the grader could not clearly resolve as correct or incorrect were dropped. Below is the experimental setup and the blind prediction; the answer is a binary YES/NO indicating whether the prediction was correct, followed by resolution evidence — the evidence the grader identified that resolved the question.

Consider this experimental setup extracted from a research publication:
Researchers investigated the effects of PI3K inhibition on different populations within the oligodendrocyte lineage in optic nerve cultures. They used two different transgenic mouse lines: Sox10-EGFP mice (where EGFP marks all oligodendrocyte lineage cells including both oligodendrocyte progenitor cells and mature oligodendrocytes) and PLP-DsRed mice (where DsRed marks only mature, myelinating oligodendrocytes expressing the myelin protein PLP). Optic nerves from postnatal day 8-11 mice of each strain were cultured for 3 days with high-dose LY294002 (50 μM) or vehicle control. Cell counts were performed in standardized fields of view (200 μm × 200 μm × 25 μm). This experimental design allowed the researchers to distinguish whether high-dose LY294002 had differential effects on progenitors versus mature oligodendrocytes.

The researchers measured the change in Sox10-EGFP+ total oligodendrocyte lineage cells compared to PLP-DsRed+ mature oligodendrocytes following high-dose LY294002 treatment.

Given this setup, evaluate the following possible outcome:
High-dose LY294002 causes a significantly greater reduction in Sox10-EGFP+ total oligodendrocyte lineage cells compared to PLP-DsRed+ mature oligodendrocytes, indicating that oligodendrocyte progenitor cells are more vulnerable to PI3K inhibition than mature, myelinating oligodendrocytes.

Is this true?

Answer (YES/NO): YES